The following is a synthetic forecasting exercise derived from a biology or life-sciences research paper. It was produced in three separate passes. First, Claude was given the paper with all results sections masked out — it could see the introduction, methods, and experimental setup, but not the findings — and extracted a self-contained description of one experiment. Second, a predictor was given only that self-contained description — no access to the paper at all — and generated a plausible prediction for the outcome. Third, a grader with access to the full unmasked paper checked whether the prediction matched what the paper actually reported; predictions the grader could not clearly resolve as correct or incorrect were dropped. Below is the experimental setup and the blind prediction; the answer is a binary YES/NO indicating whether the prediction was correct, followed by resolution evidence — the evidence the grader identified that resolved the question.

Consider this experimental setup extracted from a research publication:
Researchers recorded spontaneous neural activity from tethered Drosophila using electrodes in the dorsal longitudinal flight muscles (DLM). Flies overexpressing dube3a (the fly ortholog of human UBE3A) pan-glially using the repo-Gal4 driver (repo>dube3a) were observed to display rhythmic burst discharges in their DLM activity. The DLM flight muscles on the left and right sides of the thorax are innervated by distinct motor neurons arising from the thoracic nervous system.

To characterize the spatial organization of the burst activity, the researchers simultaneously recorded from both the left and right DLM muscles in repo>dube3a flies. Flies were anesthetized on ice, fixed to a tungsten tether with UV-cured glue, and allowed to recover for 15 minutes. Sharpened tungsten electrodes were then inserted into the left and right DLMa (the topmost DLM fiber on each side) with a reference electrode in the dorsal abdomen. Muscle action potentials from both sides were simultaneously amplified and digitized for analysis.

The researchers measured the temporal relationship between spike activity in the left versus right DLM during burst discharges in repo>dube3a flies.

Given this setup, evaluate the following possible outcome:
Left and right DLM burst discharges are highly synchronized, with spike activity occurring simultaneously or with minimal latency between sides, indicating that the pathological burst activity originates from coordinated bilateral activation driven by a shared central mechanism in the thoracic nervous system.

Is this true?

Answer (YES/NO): YES